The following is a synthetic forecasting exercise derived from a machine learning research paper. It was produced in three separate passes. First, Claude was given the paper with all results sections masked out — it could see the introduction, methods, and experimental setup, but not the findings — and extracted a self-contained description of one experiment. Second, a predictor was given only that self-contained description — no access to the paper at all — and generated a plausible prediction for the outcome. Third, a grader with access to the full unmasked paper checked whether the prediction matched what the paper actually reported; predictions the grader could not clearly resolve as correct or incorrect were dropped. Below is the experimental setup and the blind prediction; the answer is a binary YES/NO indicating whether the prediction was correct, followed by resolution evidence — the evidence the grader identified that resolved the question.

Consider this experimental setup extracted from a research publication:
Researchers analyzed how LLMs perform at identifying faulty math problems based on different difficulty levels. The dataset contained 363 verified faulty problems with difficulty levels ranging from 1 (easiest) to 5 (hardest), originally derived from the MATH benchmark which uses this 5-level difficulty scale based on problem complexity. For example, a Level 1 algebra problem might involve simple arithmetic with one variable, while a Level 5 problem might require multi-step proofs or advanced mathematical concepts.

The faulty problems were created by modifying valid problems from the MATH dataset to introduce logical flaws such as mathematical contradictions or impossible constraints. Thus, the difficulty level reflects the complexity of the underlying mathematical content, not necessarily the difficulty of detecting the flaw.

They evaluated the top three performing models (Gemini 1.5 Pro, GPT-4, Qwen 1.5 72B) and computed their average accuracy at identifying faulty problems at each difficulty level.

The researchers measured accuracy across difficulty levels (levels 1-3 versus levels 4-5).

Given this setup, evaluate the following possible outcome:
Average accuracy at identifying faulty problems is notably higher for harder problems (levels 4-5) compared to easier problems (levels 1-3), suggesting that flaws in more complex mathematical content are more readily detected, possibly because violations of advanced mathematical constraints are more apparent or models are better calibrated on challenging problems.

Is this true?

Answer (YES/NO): NO